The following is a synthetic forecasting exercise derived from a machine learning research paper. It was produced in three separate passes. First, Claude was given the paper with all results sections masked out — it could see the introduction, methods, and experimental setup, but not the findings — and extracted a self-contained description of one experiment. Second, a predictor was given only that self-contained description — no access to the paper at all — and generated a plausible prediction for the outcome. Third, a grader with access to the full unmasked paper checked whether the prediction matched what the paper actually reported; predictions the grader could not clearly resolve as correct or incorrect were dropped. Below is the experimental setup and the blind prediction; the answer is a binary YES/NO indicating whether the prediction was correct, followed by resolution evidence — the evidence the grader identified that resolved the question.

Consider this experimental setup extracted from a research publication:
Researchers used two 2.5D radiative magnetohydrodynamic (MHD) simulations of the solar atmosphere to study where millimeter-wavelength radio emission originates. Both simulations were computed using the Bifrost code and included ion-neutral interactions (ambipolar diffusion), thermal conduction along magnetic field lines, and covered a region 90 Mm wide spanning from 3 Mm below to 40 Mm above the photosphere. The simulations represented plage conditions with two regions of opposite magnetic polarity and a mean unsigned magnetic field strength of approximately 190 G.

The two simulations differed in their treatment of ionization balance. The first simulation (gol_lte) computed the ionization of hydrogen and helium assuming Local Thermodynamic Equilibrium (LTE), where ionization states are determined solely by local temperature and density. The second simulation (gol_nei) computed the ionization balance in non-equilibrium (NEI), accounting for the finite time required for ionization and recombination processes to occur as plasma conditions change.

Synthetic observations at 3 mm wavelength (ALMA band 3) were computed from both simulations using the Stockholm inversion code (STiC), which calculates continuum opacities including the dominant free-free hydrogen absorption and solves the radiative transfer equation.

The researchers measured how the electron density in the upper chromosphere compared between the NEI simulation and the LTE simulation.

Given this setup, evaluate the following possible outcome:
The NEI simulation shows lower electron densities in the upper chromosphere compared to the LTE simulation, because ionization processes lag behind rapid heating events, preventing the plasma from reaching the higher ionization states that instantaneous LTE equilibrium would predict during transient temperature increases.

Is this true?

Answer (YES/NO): NO